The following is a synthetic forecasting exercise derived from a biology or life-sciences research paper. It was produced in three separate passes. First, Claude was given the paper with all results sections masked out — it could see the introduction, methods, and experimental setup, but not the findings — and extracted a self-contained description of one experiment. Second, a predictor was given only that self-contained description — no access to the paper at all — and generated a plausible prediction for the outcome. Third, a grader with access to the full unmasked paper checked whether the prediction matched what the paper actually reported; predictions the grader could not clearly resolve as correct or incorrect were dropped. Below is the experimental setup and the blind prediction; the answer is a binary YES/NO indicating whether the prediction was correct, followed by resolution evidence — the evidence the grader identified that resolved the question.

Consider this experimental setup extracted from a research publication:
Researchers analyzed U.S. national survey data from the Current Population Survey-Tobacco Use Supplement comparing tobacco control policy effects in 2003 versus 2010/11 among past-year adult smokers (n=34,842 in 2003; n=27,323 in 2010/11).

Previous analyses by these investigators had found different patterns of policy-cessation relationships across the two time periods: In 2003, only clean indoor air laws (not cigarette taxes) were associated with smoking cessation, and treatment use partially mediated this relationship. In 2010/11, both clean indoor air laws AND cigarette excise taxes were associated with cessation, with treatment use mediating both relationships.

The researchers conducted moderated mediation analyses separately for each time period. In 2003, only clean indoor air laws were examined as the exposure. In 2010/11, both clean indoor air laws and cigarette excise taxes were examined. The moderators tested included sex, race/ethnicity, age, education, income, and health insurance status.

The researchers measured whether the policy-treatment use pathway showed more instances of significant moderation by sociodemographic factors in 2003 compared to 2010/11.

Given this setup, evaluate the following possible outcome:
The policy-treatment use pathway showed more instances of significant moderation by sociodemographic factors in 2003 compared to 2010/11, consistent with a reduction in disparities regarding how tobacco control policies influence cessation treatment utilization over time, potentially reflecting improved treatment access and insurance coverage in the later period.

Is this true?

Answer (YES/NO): YES